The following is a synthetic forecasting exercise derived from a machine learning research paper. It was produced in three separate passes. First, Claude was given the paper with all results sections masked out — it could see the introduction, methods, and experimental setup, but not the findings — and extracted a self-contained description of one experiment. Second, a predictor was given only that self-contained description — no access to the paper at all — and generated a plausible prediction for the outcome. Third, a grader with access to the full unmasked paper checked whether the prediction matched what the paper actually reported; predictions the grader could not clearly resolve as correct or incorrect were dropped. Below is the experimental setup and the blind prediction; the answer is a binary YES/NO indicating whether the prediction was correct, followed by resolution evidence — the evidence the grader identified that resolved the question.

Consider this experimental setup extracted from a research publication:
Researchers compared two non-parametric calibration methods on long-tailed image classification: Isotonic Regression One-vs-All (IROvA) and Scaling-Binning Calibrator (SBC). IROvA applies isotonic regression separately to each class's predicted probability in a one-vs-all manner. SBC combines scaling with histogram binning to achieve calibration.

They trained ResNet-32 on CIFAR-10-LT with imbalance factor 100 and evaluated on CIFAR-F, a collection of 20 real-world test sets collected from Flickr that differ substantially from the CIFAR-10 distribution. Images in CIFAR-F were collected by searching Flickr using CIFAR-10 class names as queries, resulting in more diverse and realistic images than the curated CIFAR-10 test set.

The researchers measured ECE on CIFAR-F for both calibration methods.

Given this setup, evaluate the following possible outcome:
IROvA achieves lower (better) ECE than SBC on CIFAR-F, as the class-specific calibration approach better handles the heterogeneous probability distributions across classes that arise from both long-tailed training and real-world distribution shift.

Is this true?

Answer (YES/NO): NO